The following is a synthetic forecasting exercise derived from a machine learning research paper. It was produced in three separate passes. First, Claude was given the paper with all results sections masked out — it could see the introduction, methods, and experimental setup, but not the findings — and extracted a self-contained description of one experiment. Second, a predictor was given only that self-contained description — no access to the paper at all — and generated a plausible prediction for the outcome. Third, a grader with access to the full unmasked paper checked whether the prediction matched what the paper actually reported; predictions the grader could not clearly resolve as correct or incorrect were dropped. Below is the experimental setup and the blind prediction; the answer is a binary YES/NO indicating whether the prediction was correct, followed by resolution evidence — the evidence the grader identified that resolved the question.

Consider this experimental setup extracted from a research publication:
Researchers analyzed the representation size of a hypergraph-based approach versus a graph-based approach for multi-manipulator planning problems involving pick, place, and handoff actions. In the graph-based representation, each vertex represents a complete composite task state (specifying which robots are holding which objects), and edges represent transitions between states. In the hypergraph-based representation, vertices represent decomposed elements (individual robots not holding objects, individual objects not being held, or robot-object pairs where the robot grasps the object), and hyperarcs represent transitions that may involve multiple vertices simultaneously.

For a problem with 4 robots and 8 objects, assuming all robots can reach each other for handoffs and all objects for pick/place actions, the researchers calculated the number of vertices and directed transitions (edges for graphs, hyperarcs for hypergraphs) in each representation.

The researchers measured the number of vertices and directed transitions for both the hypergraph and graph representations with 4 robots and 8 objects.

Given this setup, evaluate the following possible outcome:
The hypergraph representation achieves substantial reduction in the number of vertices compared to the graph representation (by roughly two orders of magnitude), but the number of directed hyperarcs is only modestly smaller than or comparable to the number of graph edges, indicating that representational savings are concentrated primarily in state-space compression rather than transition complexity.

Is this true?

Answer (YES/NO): NO